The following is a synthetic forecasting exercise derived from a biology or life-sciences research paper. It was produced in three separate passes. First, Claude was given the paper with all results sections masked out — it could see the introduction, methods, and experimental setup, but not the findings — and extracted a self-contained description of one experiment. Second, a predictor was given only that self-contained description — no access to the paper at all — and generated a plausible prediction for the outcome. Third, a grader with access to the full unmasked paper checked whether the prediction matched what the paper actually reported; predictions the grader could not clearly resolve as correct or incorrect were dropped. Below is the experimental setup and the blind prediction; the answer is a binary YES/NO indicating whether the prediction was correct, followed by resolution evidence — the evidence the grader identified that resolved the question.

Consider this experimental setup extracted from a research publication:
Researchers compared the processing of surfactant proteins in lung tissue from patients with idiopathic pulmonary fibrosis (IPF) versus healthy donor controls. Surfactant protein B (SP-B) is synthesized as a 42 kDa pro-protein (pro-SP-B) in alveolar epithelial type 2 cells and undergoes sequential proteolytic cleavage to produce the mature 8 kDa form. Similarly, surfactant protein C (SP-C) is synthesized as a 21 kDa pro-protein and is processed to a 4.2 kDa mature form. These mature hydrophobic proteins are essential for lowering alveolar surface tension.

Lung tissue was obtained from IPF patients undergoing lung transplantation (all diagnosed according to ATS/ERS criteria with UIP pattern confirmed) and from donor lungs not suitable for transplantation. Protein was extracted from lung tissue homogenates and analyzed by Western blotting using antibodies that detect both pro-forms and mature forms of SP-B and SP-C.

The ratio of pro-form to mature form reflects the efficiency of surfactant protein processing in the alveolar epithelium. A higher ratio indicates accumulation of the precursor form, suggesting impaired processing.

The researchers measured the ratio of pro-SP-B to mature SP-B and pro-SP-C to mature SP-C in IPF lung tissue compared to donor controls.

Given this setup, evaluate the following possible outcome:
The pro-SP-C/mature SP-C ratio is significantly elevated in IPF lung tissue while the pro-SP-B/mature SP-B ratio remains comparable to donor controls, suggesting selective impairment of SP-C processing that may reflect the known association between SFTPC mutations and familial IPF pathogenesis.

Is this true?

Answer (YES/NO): NO